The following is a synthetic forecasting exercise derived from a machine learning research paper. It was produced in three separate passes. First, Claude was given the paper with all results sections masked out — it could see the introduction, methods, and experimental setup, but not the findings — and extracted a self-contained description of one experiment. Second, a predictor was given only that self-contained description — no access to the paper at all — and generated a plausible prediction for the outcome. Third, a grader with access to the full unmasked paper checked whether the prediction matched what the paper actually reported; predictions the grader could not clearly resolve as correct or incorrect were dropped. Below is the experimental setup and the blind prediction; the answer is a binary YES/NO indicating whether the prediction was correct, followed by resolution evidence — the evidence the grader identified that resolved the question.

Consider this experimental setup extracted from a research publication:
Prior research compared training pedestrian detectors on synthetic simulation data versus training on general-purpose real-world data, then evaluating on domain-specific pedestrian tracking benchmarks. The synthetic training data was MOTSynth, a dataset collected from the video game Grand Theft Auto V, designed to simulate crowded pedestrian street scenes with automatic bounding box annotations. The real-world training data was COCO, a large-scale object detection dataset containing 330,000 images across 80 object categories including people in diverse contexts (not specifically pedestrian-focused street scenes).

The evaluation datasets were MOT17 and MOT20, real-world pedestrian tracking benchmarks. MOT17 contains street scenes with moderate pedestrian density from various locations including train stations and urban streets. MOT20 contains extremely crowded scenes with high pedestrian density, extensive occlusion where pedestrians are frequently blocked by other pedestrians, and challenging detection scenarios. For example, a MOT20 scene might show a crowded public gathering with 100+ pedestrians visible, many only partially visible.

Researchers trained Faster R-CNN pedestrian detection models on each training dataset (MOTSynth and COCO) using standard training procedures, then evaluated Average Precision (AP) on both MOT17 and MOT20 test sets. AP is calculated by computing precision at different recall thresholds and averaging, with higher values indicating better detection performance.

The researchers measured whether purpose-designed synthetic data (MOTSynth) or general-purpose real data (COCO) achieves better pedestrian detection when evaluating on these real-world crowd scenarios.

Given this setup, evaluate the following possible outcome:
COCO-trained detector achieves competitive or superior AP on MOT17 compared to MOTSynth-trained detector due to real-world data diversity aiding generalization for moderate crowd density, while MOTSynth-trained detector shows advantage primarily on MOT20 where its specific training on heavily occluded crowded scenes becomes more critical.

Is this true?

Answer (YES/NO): NO